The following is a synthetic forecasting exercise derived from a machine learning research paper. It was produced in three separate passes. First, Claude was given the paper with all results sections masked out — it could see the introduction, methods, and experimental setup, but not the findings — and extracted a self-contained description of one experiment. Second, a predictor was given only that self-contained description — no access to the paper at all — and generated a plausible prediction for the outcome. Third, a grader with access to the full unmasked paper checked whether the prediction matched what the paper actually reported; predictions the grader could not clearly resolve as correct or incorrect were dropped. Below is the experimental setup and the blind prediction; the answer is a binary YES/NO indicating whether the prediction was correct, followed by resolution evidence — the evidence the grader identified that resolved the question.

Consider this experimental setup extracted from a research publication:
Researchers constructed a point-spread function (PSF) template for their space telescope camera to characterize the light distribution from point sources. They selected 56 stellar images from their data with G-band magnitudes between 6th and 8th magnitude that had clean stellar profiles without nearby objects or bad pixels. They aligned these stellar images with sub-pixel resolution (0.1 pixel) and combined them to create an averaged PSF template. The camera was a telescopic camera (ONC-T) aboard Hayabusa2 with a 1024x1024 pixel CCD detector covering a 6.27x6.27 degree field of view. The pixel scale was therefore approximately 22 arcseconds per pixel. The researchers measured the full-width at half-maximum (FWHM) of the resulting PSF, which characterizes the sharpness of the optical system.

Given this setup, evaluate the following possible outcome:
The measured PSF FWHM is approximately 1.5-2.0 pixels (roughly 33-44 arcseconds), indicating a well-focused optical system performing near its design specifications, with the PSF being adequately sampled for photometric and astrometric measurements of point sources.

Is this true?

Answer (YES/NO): YES